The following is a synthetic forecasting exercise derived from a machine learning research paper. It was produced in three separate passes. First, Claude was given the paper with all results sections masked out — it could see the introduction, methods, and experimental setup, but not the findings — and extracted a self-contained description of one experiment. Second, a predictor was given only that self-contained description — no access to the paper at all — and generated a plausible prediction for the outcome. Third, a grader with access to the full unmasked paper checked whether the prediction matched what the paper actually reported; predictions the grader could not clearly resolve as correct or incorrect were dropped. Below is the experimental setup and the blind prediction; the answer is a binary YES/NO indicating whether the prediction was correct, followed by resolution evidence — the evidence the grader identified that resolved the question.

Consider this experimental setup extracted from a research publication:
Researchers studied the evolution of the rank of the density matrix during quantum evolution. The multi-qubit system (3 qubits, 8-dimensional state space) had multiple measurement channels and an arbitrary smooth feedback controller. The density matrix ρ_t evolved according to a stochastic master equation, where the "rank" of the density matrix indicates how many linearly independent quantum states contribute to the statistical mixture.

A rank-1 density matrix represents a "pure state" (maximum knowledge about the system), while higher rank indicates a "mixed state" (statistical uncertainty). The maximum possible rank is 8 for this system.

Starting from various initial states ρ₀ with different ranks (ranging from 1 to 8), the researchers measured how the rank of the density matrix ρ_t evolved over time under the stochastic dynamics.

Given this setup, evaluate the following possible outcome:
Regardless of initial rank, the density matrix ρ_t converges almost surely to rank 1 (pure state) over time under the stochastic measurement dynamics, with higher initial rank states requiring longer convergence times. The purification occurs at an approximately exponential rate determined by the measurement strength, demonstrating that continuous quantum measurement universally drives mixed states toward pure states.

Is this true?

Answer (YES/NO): NO